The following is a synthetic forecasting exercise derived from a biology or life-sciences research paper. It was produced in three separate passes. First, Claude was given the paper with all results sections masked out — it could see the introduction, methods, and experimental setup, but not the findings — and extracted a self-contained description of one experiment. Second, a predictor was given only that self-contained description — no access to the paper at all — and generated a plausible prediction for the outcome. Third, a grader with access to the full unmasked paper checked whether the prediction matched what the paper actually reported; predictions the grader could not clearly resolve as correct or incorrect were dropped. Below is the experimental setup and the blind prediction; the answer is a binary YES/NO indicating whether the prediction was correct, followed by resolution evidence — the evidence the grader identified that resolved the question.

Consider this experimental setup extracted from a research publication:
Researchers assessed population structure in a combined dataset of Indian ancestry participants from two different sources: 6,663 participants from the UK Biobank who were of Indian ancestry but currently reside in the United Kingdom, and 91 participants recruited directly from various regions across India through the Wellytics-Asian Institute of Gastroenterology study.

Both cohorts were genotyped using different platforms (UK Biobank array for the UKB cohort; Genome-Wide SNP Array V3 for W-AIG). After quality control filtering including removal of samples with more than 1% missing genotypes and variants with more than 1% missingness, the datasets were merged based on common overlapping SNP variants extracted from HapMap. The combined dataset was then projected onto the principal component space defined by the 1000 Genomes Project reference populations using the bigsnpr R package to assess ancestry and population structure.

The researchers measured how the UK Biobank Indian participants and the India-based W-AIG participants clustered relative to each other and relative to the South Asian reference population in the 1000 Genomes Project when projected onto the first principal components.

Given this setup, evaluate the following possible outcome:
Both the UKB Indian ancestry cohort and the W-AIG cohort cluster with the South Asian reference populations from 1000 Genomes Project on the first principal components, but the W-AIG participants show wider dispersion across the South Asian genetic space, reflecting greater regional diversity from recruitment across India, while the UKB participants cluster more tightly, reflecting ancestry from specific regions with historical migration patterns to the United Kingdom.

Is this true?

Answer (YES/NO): NO